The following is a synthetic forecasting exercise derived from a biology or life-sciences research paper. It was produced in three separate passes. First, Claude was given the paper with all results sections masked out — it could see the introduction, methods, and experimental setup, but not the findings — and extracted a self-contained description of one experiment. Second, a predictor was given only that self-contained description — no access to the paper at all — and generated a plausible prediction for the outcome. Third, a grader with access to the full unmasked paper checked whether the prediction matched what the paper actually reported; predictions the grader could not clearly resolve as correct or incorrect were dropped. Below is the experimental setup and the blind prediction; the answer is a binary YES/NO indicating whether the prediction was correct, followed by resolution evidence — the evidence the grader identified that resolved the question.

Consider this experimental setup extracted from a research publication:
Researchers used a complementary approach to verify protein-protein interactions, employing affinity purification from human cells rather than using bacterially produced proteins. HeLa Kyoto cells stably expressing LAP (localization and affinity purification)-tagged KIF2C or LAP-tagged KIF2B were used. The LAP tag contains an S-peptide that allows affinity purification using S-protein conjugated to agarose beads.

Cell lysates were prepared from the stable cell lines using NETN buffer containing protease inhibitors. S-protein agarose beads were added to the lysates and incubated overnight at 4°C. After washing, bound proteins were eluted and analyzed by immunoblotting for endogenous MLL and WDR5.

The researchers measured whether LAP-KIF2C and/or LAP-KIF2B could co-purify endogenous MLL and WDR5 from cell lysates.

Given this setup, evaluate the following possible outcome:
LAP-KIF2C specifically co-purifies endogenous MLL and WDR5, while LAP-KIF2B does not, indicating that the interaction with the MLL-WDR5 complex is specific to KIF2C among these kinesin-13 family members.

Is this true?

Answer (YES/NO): NO